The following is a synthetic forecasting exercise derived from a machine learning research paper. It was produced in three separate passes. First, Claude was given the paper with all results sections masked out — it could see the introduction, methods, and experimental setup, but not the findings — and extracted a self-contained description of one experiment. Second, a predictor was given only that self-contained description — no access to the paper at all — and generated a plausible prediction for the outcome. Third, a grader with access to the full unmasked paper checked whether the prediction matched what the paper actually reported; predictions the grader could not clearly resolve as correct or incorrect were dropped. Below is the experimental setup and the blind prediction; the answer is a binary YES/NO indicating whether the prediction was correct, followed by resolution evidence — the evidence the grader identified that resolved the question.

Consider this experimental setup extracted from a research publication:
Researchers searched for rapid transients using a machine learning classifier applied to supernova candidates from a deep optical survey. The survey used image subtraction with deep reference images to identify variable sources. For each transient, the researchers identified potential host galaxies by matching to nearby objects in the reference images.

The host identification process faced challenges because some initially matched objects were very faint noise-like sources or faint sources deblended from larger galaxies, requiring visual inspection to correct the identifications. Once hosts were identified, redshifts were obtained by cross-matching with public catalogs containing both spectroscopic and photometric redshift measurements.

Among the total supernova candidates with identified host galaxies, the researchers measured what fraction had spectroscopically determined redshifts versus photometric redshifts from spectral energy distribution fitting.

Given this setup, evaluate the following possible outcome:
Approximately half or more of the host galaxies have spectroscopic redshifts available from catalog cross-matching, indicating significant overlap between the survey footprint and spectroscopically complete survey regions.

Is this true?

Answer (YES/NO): NO